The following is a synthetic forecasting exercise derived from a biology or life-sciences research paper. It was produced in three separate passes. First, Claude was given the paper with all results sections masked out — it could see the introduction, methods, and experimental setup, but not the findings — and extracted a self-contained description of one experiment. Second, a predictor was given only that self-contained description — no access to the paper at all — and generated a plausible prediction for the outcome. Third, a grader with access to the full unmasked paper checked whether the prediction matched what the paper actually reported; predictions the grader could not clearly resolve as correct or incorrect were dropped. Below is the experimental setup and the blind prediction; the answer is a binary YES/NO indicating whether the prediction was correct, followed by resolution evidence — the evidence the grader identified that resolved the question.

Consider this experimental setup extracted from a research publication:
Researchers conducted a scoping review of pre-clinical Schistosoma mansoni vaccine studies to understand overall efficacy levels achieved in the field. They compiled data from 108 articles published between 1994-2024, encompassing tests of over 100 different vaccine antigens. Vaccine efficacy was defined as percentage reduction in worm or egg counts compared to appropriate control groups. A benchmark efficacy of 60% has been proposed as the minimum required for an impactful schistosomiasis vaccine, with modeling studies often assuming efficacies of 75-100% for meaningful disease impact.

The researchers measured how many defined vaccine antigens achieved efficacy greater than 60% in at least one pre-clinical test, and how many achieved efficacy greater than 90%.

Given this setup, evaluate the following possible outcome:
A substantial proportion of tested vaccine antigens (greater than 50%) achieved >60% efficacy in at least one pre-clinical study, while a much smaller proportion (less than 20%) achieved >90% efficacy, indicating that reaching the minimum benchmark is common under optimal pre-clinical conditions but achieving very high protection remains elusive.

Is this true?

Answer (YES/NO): NO